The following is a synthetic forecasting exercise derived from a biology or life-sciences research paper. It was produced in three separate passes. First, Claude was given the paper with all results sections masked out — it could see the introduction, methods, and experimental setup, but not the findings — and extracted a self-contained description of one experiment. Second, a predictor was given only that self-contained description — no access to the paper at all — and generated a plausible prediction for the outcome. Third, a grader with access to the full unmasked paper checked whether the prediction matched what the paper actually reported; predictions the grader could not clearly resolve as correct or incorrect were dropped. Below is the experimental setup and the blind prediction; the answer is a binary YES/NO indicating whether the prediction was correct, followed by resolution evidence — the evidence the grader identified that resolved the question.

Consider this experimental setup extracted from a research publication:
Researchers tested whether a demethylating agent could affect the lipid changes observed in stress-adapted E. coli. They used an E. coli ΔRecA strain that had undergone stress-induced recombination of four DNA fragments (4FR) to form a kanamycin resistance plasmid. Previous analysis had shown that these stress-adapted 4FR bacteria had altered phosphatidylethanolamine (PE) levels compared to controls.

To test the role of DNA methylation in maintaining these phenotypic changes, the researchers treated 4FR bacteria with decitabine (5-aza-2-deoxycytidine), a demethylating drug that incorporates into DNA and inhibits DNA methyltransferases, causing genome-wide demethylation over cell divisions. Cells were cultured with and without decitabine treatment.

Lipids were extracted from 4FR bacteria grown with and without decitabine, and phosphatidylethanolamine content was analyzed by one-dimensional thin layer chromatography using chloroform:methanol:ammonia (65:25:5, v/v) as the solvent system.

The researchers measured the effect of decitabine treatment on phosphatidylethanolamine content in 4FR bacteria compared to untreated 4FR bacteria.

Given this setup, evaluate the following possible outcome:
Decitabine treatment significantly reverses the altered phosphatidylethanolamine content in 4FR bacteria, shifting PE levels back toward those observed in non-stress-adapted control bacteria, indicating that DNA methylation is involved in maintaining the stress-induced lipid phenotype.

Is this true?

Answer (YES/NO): YES